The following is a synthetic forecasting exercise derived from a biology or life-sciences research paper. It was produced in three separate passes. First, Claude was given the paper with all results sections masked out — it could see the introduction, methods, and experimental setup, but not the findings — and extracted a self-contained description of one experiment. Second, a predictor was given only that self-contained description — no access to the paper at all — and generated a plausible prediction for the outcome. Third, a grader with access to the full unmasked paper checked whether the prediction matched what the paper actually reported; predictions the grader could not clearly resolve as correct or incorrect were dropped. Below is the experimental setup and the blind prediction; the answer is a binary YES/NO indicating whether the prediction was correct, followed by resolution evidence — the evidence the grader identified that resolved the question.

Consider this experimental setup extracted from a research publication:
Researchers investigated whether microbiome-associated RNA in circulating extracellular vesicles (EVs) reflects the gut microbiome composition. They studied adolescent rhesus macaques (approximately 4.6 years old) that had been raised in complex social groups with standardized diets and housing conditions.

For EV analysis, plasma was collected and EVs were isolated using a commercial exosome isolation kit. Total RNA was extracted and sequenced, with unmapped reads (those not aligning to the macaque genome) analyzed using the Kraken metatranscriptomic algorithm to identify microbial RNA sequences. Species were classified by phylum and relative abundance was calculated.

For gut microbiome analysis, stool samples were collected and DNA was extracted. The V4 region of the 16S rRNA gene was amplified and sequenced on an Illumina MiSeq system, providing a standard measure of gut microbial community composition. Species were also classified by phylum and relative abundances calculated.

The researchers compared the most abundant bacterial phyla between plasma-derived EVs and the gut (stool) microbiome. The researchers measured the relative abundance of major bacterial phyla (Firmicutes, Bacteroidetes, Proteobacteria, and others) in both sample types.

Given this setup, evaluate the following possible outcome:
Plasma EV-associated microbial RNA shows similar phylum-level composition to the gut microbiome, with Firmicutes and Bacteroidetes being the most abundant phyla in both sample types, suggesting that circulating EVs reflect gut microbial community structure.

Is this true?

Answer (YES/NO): NO